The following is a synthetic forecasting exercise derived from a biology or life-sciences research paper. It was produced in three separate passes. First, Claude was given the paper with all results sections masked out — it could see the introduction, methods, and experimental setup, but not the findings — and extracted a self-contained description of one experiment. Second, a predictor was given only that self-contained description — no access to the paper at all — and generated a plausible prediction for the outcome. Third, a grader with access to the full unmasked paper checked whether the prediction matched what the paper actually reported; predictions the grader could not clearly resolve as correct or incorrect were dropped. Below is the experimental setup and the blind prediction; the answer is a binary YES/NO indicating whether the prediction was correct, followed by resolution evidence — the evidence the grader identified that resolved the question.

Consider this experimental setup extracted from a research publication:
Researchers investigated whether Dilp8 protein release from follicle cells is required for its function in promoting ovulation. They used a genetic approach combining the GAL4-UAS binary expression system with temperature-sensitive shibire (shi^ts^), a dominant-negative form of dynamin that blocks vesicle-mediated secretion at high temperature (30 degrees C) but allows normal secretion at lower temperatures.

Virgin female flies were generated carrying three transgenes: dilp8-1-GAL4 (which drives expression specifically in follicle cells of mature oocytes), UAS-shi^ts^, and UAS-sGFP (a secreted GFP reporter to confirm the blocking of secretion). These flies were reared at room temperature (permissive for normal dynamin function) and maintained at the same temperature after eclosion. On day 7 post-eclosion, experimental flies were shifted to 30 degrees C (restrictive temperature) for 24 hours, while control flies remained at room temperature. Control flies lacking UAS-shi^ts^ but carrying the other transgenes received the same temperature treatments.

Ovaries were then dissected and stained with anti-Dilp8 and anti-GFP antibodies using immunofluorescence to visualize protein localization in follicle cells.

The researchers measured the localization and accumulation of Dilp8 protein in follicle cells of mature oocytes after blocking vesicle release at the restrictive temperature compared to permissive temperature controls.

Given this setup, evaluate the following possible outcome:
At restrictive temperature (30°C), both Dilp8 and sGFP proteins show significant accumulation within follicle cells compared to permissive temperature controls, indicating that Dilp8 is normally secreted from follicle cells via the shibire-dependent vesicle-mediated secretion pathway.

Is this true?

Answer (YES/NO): YES